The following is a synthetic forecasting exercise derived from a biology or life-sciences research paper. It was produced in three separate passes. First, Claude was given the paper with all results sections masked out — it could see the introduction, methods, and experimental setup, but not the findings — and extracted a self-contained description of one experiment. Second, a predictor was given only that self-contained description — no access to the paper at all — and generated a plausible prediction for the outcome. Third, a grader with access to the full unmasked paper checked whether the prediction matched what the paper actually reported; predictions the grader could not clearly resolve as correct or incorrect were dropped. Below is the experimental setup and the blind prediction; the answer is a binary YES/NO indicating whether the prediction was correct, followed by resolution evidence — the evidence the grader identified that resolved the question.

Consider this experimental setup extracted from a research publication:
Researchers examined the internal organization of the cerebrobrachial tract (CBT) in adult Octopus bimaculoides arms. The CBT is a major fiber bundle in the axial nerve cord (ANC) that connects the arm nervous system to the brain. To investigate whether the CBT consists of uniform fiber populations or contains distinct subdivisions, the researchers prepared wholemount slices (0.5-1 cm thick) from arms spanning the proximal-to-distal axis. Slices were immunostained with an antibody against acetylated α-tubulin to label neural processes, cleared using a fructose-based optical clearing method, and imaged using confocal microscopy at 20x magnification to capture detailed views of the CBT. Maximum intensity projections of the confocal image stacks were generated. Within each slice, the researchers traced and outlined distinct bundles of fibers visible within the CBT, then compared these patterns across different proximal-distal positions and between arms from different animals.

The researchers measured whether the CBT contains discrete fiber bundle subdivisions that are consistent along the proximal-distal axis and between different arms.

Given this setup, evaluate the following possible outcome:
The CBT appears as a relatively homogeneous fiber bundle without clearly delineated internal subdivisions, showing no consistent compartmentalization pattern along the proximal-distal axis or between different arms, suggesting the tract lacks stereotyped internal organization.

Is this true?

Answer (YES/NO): NO